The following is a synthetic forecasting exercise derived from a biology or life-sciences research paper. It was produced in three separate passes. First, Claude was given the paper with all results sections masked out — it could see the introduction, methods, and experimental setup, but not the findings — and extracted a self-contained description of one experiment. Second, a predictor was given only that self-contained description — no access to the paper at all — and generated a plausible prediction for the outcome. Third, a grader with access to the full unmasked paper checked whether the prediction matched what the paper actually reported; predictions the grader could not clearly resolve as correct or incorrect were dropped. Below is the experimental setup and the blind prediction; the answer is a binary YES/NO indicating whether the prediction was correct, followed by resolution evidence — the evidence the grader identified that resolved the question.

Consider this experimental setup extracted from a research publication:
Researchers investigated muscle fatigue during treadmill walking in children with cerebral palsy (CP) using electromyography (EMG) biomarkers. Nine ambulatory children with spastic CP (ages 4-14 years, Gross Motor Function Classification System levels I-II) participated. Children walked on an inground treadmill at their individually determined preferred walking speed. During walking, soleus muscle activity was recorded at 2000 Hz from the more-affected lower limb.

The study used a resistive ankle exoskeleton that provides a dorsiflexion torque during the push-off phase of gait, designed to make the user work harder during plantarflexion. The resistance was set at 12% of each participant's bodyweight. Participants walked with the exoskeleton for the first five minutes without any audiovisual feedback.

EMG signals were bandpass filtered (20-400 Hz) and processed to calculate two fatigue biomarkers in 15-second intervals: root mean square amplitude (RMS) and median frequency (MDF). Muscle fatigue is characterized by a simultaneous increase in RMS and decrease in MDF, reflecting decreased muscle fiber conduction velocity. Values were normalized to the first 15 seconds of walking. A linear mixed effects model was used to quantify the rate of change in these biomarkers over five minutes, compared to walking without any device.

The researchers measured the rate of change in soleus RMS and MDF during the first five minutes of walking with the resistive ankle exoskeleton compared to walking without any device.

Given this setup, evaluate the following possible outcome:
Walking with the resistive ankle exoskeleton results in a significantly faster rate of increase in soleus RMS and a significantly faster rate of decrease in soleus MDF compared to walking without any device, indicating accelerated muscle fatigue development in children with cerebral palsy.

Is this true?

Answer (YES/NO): YES